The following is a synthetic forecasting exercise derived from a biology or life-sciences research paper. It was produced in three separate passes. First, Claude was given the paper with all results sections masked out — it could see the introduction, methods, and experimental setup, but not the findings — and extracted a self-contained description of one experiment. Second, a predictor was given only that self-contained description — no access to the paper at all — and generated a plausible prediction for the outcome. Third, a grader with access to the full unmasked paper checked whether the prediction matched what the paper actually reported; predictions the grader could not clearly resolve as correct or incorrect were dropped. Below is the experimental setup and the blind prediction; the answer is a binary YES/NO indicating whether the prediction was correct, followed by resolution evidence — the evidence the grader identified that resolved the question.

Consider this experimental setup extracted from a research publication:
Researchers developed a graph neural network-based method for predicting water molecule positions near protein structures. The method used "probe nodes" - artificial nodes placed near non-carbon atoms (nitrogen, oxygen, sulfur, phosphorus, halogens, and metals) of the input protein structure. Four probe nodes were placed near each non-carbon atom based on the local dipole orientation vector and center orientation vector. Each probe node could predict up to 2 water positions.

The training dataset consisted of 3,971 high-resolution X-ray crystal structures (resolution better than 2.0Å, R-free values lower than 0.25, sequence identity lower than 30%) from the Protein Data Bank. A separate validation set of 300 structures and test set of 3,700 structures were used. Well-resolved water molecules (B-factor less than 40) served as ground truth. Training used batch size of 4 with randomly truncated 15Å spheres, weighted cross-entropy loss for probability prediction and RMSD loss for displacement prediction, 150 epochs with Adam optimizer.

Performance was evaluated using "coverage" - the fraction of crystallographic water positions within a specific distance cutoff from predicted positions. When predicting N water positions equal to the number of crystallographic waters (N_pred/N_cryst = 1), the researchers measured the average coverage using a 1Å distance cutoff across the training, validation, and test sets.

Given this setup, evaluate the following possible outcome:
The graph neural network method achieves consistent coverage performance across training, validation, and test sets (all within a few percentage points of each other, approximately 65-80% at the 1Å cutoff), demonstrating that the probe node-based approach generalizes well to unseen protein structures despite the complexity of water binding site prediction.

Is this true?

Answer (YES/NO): NO